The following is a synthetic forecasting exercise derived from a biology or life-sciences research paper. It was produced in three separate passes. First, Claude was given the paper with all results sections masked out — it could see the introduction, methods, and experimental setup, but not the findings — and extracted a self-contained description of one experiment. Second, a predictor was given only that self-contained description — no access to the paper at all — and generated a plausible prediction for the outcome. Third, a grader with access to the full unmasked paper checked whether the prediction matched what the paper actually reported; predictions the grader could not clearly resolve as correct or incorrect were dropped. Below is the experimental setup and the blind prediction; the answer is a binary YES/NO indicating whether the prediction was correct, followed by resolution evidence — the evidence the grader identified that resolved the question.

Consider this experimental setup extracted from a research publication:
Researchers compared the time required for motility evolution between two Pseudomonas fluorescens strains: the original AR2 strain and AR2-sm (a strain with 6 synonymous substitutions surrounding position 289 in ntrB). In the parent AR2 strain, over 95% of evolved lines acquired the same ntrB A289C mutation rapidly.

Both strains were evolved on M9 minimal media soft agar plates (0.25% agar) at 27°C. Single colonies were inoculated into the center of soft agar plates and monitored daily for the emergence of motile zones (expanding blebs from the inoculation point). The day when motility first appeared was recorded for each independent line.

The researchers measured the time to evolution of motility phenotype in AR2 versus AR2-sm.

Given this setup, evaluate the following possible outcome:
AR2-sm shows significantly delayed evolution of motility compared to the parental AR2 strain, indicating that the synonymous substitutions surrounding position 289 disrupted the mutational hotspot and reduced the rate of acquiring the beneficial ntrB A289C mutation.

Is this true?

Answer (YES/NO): YES